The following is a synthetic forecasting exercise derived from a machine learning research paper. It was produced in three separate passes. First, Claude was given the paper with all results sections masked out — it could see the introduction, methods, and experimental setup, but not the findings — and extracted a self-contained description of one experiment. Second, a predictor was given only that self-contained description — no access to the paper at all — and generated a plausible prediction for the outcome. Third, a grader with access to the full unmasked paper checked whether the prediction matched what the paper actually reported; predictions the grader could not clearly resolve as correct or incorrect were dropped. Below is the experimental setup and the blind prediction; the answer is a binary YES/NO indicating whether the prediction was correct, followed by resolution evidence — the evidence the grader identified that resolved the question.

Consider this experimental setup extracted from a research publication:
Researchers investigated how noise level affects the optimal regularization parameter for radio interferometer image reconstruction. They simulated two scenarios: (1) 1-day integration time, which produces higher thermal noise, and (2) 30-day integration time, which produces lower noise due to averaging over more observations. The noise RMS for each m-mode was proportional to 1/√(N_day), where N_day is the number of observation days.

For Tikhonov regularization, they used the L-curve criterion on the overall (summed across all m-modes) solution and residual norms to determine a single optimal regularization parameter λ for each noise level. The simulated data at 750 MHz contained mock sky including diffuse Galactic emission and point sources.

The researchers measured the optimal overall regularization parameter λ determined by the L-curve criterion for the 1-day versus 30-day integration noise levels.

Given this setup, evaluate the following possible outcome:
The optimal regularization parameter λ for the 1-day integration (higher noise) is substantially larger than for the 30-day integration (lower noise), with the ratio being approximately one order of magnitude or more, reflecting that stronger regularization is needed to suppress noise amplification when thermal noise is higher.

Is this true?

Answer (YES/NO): NO